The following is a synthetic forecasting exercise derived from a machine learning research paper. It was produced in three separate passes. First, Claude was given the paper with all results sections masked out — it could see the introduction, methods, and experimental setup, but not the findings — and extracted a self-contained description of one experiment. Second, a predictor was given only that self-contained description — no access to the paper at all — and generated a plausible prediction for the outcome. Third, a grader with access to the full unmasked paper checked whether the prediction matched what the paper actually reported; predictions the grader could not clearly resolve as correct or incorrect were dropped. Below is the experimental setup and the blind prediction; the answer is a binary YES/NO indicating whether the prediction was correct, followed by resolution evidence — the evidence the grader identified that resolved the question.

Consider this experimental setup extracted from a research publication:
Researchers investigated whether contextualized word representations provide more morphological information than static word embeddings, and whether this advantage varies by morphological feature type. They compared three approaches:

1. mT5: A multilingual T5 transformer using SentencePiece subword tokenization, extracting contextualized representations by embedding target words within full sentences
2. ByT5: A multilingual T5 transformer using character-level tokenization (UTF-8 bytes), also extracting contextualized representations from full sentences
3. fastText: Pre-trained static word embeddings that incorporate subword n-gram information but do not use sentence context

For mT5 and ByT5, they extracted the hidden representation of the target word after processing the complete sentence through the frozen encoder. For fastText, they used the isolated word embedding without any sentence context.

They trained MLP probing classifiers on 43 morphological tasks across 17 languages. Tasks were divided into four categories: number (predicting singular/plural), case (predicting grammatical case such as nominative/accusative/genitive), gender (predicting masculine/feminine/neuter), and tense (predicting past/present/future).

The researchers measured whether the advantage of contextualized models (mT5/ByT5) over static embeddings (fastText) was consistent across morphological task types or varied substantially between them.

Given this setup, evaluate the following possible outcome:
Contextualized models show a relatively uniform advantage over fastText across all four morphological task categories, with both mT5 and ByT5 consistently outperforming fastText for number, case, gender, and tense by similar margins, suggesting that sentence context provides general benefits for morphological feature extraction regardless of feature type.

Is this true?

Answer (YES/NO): NO